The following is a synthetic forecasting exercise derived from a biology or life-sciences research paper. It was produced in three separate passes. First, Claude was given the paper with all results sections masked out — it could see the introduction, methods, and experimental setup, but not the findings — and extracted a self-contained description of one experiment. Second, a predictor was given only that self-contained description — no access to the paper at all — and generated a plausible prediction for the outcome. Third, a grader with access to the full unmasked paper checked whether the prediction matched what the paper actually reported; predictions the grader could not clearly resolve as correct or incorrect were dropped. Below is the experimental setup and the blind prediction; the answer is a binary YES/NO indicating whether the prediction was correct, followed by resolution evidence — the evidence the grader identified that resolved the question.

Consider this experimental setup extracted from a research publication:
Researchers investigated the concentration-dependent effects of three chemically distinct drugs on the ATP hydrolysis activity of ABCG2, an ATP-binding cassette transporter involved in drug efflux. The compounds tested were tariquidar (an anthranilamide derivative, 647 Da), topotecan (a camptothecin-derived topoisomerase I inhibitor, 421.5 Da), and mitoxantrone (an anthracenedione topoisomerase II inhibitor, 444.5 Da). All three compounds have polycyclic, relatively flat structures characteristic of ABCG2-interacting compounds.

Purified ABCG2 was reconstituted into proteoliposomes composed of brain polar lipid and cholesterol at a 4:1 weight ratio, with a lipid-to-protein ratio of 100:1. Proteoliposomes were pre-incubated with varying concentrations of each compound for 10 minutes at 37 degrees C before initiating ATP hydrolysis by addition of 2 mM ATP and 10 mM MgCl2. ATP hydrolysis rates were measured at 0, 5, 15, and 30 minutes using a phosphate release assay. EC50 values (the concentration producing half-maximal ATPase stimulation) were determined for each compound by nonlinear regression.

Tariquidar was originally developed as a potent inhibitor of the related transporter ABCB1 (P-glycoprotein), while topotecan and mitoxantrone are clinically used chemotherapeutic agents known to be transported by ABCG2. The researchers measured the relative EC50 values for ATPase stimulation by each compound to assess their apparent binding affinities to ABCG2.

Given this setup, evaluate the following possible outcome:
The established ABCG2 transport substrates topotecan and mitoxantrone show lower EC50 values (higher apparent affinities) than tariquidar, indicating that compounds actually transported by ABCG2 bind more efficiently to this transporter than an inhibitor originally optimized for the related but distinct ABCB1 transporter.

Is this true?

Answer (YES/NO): NO